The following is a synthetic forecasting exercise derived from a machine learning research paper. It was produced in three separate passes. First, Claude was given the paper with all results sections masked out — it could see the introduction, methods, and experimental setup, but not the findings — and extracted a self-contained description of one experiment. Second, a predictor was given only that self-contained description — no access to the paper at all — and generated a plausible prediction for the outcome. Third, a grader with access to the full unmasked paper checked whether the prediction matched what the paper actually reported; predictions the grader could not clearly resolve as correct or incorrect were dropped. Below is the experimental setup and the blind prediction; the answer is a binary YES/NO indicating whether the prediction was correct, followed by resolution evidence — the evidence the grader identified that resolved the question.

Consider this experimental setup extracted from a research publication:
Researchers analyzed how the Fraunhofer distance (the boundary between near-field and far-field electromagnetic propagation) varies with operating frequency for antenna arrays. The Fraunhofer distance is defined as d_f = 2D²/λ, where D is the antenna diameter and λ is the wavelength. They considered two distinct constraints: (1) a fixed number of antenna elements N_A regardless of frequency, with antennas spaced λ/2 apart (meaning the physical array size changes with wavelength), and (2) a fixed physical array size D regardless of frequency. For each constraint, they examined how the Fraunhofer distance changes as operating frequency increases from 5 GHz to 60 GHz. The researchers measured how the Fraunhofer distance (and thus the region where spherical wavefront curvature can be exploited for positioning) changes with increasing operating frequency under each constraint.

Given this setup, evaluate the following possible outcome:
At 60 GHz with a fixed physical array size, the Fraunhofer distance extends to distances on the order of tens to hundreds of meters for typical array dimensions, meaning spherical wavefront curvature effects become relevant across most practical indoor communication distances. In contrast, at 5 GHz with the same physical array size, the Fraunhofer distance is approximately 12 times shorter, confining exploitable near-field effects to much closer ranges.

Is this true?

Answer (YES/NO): NO